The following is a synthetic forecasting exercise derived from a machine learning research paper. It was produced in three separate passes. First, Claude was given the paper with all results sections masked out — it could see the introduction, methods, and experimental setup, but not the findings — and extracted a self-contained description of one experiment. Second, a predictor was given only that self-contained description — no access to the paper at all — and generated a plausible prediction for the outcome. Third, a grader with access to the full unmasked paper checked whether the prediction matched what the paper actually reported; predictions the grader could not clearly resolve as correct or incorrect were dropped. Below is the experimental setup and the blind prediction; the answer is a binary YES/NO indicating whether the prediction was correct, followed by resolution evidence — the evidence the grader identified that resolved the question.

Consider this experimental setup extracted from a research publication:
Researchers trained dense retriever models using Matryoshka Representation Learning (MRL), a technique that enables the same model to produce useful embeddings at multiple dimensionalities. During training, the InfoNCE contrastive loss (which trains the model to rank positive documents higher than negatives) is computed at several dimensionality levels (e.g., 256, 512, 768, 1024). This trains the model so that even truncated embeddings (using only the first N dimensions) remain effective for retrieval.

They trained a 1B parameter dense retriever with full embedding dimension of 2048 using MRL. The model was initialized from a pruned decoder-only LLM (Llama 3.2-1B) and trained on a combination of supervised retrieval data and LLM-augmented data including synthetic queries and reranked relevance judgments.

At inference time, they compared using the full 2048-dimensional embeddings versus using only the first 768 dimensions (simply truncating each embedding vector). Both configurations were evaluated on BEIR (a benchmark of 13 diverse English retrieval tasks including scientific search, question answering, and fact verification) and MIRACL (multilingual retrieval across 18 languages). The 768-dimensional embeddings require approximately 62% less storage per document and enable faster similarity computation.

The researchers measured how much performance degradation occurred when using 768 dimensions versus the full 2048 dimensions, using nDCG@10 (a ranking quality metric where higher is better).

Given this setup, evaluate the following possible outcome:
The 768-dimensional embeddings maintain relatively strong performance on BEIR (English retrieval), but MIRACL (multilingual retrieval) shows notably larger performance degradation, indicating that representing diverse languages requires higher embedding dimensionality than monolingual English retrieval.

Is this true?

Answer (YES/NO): NO